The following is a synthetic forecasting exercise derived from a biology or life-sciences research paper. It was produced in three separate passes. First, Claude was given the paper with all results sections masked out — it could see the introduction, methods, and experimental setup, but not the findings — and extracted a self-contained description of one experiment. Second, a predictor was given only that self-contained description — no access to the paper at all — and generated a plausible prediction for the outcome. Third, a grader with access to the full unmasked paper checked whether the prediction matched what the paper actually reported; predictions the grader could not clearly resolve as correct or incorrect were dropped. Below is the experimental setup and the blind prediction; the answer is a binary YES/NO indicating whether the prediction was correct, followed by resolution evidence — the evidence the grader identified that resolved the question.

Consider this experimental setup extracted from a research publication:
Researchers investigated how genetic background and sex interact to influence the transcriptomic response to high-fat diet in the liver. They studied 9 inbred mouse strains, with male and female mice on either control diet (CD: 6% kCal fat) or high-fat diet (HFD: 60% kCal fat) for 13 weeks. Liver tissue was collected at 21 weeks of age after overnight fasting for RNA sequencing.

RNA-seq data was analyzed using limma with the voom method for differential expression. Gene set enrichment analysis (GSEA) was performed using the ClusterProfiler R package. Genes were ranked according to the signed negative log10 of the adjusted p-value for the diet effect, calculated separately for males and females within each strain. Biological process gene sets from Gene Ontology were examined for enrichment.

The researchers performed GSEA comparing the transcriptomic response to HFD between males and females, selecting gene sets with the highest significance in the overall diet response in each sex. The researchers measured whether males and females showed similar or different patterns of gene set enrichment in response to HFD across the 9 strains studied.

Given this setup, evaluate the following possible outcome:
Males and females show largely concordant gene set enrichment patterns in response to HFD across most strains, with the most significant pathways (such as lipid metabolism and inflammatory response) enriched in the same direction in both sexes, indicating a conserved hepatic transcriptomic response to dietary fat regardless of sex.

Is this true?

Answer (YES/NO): NO